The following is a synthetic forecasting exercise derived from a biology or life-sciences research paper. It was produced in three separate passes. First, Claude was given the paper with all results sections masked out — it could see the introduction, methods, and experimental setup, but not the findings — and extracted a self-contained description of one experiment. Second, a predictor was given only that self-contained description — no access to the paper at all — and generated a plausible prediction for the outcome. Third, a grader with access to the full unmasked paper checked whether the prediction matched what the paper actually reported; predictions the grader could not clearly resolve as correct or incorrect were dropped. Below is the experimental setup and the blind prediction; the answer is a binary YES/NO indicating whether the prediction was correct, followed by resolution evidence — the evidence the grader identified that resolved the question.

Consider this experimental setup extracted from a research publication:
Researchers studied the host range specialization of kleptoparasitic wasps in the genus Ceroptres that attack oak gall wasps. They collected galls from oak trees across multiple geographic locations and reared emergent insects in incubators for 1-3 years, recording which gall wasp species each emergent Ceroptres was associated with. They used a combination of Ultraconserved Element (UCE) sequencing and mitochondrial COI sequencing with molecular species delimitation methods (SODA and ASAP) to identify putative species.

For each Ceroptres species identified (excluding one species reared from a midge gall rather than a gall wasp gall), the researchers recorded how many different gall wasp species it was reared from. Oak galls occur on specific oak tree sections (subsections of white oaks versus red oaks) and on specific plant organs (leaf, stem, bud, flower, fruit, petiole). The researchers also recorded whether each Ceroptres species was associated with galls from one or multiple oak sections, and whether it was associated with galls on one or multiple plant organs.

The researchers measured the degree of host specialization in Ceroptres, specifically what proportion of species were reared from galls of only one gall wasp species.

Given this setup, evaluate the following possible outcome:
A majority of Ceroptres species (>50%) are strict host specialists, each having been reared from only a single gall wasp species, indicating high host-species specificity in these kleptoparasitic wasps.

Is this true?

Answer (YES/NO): YES